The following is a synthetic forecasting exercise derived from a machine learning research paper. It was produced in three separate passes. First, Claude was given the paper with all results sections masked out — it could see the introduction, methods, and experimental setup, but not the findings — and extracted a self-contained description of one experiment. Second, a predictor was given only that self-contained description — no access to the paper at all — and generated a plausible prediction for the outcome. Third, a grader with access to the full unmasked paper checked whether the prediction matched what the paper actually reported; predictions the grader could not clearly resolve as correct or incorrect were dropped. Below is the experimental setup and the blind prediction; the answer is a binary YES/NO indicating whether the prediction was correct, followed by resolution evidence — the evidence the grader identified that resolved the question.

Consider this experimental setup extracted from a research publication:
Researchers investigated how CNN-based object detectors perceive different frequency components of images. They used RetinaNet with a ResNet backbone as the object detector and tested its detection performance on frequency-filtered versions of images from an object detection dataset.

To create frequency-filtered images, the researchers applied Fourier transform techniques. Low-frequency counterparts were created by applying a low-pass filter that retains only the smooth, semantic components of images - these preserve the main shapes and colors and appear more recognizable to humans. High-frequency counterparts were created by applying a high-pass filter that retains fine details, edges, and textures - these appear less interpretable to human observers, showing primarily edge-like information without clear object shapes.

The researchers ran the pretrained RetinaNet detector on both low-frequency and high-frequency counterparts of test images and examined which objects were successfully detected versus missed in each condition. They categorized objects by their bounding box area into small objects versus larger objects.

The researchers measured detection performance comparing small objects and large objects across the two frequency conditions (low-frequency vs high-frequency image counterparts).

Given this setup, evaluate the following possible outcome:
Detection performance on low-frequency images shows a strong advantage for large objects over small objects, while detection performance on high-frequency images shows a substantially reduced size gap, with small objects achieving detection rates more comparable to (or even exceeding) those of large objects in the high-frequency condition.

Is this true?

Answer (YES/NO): YES